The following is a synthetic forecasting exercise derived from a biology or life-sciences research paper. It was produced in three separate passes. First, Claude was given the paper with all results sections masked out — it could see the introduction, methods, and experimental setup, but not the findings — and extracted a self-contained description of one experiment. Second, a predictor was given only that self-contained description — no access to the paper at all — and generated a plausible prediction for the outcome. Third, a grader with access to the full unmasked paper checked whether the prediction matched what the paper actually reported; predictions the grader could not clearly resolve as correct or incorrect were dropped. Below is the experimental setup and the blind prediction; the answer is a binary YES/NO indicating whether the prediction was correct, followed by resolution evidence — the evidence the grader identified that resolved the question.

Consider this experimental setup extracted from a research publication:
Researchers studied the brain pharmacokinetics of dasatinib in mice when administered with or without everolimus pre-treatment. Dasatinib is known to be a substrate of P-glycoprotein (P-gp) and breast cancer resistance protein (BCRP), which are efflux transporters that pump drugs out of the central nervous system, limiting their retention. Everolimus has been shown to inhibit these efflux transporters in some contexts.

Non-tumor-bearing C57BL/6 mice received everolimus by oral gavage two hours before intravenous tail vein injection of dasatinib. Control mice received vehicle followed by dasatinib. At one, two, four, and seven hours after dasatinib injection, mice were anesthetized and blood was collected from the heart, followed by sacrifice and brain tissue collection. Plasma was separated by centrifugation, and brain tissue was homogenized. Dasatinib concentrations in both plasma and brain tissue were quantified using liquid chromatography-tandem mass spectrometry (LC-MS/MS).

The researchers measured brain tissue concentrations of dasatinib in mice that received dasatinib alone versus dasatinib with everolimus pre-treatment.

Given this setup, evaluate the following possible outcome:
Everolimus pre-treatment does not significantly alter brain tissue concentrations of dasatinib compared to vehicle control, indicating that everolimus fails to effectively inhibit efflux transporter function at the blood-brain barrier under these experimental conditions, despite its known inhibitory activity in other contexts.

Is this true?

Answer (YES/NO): YES